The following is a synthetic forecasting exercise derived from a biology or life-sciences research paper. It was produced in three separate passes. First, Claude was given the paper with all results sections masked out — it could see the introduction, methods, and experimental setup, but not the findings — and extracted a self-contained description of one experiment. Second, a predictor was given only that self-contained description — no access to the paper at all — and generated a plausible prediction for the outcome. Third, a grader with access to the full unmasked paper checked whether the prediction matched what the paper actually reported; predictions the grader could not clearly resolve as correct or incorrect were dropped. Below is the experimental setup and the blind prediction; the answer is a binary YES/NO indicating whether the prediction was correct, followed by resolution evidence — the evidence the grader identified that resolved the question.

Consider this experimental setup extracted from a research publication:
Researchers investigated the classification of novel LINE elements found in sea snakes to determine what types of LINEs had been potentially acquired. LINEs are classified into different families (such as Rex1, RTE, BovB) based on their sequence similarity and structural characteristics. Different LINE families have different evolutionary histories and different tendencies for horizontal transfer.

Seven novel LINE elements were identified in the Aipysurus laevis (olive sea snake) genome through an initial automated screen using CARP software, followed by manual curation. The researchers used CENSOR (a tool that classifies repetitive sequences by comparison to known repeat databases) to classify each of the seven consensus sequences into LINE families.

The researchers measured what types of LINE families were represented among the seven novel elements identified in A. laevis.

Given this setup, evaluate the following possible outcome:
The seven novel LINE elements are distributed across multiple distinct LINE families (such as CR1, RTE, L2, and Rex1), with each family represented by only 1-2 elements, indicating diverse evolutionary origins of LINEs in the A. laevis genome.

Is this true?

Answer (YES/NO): NO